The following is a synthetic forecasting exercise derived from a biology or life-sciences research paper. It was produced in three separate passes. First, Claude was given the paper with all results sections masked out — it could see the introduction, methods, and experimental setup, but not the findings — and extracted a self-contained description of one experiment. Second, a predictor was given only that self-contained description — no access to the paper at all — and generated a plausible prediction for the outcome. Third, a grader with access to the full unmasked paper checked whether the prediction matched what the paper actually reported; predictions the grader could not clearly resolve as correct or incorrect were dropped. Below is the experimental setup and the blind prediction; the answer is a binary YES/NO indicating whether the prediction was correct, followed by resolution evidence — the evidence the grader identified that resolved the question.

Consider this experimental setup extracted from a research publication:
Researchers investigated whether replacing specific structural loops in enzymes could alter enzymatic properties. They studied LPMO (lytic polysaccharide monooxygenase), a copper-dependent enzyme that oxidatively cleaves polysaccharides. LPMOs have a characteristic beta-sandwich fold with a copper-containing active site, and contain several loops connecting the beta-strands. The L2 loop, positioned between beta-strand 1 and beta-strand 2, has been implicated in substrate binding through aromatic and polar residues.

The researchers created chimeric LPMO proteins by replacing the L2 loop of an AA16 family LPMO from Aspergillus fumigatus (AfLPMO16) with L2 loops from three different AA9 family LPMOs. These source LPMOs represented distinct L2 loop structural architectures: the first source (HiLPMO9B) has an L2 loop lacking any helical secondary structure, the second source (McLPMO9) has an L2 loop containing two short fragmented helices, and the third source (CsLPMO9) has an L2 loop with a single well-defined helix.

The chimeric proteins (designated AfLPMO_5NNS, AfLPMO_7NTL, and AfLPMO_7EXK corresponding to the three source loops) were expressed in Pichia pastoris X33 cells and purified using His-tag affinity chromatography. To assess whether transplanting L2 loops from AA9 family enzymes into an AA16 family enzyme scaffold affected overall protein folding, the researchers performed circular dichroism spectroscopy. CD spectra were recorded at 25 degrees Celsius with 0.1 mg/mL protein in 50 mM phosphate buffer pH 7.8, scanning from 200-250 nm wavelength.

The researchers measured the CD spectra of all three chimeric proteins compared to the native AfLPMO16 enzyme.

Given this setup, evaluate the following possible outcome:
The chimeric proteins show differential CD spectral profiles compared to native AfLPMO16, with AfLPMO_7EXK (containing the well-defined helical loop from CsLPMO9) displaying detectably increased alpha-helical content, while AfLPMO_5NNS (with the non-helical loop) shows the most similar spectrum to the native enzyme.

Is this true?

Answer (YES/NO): NO